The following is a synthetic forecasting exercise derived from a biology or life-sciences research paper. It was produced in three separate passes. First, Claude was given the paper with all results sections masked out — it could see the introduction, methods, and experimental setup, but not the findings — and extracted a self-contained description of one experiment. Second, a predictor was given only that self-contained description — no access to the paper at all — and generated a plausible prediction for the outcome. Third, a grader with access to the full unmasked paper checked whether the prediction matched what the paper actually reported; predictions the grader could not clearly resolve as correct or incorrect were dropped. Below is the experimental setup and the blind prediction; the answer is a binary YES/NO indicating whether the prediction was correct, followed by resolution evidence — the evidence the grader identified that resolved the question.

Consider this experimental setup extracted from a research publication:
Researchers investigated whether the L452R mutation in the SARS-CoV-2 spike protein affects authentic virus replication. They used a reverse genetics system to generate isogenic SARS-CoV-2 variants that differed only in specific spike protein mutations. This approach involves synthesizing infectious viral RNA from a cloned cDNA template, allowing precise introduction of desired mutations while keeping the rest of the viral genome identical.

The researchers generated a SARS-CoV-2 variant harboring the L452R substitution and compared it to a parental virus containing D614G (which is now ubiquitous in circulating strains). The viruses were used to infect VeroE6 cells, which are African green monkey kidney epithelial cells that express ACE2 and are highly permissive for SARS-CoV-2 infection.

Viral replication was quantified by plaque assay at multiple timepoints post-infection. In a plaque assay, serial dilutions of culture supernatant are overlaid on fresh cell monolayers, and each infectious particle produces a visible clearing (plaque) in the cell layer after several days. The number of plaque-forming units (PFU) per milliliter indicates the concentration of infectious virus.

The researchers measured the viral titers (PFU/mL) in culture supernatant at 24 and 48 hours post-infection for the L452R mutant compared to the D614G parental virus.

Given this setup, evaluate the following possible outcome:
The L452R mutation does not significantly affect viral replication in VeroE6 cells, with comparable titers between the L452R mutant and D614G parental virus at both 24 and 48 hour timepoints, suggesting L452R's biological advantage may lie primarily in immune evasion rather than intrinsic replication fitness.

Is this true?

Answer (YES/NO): NO